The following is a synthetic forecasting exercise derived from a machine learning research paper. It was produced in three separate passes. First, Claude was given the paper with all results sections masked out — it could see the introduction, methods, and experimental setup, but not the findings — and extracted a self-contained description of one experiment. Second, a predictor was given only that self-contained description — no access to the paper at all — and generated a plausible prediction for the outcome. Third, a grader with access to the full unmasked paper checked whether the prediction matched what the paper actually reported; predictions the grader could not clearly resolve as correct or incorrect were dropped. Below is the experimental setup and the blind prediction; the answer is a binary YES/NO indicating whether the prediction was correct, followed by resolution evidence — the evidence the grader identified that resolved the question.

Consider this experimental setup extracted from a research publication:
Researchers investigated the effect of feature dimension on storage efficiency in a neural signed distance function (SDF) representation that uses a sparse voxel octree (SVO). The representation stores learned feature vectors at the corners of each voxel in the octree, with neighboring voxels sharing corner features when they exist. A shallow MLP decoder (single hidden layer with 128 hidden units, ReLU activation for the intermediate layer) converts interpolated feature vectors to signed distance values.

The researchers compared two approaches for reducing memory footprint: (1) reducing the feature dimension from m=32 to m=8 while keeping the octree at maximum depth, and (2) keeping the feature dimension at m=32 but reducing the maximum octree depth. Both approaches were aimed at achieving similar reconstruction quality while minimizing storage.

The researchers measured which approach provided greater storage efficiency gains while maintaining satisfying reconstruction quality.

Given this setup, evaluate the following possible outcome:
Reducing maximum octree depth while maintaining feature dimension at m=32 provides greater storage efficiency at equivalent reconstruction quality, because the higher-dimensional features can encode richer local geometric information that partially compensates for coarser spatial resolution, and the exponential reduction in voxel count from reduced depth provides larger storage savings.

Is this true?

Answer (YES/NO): YES